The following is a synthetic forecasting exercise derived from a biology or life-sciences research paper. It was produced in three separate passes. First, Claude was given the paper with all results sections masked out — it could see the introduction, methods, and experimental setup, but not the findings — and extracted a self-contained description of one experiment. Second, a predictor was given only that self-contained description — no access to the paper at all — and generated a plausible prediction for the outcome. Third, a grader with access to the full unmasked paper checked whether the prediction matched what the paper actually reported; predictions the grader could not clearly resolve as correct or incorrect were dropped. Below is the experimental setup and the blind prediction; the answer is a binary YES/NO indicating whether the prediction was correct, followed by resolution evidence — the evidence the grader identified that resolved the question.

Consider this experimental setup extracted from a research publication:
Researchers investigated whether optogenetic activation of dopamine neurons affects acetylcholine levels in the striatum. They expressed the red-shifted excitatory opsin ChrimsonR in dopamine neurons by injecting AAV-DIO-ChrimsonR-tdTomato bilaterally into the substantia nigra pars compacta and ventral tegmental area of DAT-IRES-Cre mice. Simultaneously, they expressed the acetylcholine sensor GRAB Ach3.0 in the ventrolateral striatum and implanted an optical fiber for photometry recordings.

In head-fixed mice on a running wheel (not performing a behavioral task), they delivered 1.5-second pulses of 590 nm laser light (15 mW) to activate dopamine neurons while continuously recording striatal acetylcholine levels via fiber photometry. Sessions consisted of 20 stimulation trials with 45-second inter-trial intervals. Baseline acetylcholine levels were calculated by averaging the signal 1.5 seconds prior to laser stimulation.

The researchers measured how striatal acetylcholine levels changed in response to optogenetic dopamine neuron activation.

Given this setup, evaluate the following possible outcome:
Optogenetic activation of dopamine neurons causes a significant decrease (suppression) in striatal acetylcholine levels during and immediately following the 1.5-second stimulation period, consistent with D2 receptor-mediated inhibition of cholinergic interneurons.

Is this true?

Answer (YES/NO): YES